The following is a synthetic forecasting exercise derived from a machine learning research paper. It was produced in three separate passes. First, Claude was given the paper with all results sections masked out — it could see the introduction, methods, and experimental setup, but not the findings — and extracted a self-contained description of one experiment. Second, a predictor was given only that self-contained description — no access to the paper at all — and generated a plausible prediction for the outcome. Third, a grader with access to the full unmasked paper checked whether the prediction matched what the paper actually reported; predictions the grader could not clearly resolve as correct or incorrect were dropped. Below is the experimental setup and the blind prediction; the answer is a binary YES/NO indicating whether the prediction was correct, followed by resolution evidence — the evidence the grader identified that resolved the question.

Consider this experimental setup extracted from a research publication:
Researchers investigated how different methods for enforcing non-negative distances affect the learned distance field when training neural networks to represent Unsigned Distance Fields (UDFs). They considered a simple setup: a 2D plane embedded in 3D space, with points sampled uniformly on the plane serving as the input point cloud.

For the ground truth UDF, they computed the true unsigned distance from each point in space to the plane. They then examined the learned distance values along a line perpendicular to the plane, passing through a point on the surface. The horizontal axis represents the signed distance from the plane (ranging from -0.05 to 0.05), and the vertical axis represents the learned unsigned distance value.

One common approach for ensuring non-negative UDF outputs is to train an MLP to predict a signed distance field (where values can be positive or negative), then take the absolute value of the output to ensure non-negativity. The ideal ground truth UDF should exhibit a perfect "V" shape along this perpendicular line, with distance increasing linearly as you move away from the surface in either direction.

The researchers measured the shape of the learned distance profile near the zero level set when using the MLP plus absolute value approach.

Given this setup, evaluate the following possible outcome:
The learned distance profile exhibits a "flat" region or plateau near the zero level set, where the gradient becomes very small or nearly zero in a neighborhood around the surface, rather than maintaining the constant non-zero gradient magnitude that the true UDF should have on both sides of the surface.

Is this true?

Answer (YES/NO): NO